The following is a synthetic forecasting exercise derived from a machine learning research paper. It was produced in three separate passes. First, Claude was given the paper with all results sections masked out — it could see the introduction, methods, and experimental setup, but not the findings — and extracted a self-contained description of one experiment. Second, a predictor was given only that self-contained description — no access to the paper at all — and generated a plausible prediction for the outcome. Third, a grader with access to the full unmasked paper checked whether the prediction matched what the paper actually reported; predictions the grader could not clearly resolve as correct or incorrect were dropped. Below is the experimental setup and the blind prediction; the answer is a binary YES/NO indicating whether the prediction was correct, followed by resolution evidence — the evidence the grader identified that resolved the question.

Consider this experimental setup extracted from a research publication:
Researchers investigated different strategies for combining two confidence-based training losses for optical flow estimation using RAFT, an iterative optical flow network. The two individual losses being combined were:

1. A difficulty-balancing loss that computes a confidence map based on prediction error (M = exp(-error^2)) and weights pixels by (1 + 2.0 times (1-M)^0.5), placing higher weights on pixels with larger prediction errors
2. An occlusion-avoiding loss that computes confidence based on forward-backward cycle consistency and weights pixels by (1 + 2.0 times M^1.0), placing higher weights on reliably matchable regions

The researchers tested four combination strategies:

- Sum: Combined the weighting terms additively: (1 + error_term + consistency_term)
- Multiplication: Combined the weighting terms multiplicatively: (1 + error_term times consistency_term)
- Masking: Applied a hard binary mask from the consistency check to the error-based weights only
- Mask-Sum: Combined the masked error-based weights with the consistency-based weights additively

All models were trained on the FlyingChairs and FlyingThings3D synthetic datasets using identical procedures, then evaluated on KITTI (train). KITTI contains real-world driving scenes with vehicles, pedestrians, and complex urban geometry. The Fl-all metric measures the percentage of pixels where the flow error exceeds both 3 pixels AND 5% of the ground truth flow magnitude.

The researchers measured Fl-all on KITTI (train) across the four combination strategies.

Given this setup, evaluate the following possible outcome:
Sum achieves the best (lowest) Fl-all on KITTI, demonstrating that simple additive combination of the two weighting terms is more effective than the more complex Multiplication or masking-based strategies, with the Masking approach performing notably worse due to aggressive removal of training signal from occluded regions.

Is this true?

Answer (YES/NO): NO